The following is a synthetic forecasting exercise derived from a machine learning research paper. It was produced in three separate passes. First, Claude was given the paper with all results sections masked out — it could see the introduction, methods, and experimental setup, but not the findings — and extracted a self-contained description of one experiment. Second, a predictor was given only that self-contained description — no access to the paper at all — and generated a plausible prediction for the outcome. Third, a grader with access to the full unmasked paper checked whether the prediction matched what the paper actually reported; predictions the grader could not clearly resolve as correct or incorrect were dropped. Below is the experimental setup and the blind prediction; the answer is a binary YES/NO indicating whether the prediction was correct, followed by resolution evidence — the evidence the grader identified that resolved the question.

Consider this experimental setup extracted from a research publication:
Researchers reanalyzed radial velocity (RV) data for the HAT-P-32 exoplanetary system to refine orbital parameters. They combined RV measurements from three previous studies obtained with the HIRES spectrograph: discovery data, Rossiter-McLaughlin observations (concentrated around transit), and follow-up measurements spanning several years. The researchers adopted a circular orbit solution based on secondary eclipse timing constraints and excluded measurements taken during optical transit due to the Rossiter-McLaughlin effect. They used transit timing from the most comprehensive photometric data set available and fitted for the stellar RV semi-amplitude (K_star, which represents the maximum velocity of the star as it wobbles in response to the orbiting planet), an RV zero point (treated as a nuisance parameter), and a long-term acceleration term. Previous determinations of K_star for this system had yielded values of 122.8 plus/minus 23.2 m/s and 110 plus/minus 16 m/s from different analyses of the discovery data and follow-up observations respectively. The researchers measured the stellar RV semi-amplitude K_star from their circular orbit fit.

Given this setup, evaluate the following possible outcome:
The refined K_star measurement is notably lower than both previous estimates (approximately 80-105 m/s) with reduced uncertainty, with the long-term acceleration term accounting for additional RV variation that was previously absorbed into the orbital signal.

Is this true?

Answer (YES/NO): YES